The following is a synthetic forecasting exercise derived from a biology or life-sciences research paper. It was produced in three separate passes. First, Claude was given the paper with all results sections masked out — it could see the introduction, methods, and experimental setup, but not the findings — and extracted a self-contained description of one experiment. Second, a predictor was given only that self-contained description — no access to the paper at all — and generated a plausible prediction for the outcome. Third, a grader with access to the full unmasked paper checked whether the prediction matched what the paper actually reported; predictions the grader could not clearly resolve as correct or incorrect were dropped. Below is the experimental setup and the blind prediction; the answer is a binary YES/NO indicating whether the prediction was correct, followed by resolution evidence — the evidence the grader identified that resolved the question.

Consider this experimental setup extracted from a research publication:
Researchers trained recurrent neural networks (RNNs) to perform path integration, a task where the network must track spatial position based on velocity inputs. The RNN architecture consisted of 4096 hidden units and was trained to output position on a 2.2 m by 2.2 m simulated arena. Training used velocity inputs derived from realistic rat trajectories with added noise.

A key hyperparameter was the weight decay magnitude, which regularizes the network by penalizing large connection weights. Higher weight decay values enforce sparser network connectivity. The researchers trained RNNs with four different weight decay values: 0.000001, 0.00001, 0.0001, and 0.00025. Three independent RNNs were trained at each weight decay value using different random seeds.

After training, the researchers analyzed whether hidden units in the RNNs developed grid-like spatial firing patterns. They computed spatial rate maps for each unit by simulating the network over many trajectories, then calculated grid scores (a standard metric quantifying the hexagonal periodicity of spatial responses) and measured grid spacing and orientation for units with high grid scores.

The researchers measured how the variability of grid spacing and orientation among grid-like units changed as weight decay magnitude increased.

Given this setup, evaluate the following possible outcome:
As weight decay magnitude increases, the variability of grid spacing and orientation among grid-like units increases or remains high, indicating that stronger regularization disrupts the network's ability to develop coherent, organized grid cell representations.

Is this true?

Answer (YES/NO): NO